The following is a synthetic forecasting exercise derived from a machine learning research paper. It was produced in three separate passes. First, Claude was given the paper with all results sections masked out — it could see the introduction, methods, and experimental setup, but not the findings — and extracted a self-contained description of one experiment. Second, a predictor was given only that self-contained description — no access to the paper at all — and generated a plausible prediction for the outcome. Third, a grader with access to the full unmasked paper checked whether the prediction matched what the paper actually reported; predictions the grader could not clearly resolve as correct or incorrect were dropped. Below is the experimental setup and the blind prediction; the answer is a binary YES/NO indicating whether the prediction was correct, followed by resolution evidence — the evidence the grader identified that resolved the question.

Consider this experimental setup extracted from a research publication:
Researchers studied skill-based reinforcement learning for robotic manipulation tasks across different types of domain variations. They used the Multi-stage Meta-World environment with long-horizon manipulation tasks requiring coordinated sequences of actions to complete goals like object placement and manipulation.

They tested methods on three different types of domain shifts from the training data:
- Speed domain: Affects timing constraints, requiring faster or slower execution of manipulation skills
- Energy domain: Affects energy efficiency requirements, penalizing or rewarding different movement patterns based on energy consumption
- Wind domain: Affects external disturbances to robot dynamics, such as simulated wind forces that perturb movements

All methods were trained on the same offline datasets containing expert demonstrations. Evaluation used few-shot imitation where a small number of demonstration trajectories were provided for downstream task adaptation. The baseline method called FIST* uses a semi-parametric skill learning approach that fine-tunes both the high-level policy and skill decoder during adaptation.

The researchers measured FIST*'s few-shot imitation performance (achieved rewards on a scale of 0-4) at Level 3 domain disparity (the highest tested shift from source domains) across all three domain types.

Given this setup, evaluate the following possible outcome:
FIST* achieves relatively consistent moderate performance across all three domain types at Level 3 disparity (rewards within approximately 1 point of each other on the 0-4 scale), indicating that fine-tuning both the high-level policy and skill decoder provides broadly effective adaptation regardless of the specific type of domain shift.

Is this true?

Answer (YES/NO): NO